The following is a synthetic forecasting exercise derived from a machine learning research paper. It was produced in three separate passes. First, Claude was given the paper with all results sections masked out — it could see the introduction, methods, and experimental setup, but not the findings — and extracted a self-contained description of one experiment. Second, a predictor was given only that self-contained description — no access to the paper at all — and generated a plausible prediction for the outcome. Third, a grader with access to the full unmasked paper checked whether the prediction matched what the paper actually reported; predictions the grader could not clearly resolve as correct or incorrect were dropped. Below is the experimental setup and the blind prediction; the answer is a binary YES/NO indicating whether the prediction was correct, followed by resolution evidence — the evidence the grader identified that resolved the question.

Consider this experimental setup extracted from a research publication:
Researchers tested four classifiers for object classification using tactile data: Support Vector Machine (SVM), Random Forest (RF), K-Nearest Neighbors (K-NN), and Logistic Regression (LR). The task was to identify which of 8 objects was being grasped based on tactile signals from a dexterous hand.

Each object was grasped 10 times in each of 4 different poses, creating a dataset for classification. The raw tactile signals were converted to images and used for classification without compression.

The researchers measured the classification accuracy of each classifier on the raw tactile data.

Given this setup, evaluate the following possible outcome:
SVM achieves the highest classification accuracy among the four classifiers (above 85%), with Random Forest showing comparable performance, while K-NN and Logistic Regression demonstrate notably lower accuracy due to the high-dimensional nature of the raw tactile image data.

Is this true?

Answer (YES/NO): NO